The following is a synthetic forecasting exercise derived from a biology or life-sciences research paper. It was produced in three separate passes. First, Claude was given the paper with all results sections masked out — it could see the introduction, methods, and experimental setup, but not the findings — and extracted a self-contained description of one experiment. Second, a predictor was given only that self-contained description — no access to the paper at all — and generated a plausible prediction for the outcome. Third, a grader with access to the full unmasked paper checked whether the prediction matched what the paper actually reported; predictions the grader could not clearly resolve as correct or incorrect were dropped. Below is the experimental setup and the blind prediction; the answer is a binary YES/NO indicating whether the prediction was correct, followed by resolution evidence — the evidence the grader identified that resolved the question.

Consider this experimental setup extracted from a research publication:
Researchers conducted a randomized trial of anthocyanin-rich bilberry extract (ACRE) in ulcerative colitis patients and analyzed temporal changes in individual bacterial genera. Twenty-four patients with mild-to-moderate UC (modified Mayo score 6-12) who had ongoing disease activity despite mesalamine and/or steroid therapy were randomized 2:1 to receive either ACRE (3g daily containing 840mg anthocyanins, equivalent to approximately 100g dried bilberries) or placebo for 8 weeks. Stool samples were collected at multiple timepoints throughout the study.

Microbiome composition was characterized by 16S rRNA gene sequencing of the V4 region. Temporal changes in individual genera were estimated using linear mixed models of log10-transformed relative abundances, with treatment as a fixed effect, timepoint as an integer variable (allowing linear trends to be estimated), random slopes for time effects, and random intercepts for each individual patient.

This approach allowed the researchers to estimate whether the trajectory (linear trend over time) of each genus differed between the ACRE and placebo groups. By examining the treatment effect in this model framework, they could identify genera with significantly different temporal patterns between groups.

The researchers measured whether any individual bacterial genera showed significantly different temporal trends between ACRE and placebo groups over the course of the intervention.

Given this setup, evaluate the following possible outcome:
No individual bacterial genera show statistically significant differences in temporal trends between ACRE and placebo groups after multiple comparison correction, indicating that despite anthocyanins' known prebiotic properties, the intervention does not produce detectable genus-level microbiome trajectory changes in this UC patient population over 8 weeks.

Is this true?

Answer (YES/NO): YES